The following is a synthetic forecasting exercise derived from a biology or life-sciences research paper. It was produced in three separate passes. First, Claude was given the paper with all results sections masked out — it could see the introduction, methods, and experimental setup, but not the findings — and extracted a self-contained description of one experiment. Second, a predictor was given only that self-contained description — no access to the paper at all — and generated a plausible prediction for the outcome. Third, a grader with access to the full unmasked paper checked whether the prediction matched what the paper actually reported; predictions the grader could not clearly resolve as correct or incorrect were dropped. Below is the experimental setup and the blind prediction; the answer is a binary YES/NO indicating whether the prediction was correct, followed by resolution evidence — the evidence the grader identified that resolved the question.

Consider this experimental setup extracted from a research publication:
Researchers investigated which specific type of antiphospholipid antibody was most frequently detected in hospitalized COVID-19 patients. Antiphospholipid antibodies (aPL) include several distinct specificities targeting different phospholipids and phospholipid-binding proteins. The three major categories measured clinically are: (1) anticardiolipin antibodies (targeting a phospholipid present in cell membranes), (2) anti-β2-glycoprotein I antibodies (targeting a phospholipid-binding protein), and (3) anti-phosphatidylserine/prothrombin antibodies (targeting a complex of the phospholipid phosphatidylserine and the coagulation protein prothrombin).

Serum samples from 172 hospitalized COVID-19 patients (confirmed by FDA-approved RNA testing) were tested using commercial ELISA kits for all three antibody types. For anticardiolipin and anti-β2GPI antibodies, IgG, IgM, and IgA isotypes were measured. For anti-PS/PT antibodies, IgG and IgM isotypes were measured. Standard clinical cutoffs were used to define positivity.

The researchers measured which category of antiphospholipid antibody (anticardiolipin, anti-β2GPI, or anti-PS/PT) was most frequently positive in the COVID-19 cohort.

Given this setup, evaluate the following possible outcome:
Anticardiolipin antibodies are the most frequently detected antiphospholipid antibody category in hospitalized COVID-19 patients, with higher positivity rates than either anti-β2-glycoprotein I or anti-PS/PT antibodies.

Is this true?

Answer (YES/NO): NO